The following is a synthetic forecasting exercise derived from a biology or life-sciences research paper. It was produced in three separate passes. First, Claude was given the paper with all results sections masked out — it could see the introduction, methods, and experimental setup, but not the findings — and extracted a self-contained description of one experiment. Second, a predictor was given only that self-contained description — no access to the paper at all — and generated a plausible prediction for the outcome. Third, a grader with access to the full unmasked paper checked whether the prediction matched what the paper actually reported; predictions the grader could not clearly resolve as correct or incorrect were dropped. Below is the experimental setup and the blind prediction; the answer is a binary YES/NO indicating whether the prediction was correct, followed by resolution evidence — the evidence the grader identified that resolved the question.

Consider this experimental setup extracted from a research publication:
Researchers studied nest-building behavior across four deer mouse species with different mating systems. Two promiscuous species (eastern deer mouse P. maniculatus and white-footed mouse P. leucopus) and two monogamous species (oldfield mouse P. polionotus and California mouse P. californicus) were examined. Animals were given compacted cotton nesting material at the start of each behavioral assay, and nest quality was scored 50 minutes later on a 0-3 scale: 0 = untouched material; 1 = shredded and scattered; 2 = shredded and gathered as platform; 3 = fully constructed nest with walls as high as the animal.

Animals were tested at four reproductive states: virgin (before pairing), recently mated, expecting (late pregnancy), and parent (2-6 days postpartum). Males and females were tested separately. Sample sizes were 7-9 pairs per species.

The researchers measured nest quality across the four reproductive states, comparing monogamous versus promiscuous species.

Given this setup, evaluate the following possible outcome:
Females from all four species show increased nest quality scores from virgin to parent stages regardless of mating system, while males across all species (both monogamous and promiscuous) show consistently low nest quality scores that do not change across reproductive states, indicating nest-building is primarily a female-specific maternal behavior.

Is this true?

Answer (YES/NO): NO